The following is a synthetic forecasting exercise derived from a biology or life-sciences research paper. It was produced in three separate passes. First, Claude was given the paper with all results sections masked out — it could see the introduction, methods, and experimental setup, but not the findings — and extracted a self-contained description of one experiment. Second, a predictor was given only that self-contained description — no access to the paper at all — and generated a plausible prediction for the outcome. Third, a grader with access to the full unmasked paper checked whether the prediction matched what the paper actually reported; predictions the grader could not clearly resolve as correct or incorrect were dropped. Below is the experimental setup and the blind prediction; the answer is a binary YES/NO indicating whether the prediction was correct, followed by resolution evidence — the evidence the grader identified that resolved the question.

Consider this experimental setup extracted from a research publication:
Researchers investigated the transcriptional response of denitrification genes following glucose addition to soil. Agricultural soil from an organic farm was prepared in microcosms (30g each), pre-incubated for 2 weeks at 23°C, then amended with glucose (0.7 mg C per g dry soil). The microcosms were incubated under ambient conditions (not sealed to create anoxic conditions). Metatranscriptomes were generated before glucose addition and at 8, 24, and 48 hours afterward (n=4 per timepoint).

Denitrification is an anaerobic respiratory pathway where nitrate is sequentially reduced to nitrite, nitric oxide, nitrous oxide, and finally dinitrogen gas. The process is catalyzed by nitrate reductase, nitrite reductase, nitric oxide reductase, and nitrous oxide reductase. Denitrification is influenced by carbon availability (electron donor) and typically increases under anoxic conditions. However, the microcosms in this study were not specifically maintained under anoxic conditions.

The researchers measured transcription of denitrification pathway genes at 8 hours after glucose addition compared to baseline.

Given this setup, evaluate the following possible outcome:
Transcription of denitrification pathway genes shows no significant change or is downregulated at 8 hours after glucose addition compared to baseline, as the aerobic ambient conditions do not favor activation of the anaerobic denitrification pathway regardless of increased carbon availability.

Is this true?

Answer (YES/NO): YES